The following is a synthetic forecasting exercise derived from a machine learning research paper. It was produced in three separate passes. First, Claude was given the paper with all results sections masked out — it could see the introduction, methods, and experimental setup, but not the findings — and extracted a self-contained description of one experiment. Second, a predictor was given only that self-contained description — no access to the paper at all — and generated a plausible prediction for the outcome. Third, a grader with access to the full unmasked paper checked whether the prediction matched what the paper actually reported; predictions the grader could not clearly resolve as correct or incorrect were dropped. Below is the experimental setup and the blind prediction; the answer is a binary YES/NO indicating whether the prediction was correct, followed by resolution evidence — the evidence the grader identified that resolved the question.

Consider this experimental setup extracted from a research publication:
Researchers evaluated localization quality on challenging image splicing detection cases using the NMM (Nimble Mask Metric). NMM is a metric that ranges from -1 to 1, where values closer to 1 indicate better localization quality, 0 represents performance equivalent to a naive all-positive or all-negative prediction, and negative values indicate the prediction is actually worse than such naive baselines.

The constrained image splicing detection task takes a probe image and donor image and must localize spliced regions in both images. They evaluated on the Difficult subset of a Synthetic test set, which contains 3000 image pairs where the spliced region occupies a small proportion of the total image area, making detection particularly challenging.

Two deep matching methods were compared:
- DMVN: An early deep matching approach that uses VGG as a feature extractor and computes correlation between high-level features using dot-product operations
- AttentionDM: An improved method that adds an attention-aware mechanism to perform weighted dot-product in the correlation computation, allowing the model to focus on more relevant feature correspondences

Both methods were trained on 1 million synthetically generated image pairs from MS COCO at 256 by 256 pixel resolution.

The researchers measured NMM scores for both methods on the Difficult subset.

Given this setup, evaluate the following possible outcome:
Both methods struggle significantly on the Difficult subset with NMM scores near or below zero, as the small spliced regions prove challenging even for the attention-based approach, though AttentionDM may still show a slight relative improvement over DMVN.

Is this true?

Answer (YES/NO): NO